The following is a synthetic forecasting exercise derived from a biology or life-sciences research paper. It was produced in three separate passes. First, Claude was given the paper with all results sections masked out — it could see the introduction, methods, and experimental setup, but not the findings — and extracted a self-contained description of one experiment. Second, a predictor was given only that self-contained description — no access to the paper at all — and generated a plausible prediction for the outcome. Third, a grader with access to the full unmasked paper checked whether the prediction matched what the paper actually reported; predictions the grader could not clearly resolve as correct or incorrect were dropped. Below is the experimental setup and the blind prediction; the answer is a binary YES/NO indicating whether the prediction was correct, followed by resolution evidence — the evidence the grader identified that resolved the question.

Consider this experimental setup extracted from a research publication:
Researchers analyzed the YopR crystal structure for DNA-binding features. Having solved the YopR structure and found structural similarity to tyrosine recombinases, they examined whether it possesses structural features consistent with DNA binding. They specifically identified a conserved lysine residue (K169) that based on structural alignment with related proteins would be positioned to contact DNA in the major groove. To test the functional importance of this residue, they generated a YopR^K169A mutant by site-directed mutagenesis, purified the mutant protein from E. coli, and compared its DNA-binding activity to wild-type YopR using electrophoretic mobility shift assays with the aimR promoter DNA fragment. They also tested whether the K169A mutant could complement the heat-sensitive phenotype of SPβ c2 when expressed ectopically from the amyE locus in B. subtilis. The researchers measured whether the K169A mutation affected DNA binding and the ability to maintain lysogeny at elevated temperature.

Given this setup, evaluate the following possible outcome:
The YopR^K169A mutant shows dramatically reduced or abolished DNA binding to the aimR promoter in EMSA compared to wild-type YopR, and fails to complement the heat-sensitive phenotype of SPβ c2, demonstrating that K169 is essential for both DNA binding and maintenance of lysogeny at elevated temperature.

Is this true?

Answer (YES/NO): NO